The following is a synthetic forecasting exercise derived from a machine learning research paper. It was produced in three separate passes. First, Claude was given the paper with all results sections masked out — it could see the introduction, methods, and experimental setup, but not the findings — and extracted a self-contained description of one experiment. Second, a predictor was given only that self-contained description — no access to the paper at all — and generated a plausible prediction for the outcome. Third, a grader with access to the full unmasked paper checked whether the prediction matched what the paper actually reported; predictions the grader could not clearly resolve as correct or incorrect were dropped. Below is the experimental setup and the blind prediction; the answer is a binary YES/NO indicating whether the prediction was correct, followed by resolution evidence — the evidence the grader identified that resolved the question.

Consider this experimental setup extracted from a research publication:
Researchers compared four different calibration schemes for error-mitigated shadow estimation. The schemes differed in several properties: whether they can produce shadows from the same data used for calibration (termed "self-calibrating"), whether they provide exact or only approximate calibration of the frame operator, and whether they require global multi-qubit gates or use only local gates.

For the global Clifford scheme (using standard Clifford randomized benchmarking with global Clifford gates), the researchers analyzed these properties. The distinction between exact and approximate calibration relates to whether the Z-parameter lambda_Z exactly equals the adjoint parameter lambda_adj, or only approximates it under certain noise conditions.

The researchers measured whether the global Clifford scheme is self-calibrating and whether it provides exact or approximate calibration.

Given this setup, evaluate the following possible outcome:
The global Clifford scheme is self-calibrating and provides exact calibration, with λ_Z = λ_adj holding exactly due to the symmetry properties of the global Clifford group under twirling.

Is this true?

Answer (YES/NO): NO